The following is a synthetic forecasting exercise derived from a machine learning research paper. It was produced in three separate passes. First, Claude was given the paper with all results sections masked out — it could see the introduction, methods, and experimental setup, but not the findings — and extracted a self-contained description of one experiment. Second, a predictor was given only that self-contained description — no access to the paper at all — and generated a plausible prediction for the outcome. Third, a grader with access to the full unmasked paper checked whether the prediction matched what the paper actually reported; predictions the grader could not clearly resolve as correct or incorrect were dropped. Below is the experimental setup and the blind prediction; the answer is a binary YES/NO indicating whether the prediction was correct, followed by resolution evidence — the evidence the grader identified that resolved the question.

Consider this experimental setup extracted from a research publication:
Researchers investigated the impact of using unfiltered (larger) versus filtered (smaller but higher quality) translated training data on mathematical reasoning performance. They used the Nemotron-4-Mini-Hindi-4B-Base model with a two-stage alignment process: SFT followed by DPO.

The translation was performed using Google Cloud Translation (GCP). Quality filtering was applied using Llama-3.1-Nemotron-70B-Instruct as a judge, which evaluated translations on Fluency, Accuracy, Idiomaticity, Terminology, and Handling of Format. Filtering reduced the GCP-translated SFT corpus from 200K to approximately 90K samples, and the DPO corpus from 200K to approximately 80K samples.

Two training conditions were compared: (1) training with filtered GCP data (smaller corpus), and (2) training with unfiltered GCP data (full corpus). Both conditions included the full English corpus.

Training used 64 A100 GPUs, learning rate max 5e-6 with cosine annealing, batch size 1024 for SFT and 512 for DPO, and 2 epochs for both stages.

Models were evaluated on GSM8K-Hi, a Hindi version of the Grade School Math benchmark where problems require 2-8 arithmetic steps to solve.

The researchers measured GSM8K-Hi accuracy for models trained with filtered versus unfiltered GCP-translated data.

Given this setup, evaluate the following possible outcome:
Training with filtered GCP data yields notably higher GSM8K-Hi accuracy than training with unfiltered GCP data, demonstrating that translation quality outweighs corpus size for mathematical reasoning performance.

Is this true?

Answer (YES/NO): NO